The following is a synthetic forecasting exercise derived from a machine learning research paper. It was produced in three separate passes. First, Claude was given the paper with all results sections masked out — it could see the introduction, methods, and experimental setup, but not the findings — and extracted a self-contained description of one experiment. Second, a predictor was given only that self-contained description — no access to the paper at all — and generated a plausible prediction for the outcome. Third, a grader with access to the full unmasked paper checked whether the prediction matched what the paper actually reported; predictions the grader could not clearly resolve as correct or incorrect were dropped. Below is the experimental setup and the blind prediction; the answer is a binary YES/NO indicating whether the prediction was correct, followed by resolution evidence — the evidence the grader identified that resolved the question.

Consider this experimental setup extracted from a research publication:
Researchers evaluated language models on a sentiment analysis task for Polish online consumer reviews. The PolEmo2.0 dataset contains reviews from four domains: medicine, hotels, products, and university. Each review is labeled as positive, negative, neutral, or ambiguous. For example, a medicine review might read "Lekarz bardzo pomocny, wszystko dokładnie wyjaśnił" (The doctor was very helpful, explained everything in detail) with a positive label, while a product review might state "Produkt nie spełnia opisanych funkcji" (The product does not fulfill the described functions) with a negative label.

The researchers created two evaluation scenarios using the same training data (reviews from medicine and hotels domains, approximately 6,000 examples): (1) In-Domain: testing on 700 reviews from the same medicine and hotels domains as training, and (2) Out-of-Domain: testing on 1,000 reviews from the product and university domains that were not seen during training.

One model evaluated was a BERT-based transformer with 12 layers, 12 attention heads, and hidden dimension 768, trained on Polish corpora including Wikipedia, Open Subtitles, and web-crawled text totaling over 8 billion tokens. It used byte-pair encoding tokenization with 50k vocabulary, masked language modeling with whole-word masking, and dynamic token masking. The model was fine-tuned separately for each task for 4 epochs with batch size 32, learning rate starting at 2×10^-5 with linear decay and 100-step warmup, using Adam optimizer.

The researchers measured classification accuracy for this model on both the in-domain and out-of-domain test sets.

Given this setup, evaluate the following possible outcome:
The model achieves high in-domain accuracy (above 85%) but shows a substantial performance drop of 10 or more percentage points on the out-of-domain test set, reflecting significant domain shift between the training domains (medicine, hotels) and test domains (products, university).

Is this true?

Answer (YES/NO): YES